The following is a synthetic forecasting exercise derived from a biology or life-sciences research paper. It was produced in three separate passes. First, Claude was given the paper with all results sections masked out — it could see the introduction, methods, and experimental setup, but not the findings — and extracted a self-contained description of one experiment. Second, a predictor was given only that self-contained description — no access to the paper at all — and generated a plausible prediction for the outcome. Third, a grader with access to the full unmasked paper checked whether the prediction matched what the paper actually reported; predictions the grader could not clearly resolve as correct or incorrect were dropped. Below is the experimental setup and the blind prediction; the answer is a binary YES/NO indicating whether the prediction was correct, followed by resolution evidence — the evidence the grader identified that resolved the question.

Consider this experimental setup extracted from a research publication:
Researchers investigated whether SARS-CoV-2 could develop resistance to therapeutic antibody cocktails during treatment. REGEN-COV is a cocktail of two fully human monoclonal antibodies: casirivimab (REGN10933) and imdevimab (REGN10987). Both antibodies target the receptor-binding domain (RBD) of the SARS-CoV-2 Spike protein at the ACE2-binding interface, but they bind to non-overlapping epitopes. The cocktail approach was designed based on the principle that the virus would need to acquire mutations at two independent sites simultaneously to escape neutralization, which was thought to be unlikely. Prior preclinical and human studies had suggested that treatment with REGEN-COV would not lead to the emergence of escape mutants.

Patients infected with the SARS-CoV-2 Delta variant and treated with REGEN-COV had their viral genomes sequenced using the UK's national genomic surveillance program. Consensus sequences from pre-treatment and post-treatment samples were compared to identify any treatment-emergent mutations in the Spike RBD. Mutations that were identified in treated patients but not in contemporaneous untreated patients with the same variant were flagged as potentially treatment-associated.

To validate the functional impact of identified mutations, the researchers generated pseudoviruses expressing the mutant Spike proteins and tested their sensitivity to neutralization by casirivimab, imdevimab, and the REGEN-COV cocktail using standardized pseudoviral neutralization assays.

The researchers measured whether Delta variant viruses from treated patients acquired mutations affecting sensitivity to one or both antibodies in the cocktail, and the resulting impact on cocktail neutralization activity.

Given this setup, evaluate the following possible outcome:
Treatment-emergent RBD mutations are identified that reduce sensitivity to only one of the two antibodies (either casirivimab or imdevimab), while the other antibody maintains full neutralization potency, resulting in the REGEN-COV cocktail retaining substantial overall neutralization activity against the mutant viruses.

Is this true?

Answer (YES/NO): YES